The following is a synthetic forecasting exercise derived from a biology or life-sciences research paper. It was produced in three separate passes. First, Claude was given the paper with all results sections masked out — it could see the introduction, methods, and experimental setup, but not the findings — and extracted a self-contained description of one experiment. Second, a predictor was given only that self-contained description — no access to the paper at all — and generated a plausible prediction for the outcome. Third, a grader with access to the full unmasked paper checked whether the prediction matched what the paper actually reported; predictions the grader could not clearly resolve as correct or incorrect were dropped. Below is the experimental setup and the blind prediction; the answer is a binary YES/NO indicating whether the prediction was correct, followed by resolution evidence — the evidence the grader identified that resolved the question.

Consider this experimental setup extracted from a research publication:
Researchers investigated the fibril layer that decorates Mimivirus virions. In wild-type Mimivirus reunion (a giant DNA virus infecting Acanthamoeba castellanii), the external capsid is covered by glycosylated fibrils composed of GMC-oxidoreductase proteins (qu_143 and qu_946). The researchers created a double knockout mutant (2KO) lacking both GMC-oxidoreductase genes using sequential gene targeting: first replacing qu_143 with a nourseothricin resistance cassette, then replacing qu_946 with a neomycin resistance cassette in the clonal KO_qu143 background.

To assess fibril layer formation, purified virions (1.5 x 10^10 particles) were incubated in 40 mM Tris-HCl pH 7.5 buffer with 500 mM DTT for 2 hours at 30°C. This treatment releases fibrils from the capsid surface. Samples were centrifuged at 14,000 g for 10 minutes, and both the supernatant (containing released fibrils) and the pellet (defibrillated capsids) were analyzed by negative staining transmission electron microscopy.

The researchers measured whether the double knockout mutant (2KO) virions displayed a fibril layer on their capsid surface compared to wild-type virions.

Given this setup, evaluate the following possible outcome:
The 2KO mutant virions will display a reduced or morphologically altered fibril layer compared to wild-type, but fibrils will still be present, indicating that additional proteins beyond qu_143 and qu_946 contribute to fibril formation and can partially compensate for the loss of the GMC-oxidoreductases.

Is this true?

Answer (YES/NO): NO